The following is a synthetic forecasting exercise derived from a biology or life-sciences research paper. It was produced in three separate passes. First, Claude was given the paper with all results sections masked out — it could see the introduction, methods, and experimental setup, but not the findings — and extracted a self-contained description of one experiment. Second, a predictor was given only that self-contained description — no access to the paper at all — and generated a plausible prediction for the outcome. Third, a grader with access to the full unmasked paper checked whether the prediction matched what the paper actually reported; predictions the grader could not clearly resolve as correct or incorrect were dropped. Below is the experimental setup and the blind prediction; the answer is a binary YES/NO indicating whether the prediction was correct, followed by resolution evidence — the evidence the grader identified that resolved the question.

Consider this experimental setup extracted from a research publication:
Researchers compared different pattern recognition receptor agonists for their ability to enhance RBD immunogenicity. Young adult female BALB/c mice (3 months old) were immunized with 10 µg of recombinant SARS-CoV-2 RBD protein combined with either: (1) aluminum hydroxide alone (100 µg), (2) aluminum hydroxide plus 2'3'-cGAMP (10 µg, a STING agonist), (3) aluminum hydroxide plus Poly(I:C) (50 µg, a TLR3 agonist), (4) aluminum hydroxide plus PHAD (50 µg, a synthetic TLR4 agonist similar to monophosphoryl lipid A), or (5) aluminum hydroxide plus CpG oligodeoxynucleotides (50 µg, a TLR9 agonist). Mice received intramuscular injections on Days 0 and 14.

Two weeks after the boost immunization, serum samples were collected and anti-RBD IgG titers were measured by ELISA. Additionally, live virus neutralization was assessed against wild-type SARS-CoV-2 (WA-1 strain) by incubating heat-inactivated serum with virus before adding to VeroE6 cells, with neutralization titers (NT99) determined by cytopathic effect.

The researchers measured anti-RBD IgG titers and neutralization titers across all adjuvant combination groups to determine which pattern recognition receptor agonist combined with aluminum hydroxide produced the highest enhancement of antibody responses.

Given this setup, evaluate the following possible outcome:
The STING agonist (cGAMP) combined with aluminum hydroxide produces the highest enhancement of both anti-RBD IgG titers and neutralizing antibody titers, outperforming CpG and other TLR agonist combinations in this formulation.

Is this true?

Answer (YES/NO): NO